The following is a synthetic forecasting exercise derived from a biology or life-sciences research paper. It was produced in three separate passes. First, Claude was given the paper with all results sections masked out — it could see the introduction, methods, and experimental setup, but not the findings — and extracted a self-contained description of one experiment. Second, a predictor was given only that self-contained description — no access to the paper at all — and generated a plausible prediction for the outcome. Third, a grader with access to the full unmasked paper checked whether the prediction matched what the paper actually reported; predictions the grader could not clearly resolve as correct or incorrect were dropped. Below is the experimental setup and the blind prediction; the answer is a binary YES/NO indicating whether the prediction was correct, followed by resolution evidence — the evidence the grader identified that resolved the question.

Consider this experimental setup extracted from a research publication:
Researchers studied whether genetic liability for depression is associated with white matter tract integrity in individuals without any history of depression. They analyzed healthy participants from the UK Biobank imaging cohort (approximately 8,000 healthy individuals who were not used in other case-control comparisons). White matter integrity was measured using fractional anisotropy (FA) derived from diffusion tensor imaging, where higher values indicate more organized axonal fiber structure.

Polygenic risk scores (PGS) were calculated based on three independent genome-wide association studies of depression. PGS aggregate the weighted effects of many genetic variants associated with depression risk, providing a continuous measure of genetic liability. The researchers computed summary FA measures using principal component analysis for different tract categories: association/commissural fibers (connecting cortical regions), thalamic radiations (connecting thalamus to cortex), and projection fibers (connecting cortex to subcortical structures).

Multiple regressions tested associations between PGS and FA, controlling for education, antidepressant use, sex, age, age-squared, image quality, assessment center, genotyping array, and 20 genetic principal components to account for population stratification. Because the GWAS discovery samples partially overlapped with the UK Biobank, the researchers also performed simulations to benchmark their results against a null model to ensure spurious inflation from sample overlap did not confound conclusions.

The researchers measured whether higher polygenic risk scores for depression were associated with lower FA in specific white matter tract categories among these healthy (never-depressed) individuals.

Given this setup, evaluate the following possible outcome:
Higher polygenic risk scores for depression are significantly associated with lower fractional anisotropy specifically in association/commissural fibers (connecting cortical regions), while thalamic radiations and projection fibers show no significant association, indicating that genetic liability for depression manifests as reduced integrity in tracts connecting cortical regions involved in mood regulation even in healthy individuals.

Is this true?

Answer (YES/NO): NO